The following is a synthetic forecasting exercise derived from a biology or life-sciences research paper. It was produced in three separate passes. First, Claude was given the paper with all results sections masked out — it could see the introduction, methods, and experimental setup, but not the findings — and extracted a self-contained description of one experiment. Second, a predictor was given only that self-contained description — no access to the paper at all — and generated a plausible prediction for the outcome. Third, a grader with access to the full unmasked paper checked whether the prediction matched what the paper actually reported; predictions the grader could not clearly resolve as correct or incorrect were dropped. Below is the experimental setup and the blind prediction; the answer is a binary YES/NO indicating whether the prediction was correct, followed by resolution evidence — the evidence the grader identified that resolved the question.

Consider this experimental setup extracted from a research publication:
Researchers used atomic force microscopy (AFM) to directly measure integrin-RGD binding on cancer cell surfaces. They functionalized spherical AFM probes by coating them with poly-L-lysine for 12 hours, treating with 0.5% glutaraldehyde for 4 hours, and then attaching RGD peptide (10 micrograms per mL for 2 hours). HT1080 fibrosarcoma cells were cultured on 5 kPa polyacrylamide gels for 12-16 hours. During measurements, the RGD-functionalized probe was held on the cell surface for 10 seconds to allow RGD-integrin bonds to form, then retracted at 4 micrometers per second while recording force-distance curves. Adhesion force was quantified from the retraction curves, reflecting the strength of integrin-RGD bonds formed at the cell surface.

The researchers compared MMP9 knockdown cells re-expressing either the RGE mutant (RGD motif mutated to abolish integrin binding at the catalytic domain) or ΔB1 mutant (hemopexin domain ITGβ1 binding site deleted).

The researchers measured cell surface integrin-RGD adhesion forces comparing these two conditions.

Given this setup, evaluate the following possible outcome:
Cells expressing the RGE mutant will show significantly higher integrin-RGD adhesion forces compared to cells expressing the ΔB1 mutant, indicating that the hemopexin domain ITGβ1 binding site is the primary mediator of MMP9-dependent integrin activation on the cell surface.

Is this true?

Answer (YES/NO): NO